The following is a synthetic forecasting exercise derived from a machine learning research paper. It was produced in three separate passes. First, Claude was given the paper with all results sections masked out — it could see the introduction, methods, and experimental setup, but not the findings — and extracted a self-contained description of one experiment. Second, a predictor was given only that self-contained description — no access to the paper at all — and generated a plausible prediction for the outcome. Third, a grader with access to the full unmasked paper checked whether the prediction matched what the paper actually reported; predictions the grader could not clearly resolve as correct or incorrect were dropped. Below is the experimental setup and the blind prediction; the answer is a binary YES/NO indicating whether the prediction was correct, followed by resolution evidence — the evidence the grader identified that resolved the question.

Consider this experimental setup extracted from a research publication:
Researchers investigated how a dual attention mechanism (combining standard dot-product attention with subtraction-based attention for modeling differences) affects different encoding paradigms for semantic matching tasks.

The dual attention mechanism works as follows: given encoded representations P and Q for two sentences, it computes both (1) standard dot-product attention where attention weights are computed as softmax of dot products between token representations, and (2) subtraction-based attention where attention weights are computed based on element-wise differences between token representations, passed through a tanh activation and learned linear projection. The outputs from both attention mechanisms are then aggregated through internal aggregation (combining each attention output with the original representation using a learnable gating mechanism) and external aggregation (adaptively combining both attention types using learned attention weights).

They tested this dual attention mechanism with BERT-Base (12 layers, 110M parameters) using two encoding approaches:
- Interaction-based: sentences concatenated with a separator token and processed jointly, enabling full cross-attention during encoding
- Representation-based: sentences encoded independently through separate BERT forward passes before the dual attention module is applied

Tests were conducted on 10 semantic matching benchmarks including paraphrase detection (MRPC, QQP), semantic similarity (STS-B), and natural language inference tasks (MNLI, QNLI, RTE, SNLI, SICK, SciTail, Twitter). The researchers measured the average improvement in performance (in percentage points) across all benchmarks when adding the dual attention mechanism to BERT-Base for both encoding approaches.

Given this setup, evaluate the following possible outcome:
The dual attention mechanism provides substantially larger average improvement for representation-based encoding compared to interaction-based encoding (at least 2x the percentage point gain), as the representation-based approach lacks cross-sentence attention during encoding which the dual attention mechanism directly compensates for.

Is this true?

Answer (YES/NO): NO